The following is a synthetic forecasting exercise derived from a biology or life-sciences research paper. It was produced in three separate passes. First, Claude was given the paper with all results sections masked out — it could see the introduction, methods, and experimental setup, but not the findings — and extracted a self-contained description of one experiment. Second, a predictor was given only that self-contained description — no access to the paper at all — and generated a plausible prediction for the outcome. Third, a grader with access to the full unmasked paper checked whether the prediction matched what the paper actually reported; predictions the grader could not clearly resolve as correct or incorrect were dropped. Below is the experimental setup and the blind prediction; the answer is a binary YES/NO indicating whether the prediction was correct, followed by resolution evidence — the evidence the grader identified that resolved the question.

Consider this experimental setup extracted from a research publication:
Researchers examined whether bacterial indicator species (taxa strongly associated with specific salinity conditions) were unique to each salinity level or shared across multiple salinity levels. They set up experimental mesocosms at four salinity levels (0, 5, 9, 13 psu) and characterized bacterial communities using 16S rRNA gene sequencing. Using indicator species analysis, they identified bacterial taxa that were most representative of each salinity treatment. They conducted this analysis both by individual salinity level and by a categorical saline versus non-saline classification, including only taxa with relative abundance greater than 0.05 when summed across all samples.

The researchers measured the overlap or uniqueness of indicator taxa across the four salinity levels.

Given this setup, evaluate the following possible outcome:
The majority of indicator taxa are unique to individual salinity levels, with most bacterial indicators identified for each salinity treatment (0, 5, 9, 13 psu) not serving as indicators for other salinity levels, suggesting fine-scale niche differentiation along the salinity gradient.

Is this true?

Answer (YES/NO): YES